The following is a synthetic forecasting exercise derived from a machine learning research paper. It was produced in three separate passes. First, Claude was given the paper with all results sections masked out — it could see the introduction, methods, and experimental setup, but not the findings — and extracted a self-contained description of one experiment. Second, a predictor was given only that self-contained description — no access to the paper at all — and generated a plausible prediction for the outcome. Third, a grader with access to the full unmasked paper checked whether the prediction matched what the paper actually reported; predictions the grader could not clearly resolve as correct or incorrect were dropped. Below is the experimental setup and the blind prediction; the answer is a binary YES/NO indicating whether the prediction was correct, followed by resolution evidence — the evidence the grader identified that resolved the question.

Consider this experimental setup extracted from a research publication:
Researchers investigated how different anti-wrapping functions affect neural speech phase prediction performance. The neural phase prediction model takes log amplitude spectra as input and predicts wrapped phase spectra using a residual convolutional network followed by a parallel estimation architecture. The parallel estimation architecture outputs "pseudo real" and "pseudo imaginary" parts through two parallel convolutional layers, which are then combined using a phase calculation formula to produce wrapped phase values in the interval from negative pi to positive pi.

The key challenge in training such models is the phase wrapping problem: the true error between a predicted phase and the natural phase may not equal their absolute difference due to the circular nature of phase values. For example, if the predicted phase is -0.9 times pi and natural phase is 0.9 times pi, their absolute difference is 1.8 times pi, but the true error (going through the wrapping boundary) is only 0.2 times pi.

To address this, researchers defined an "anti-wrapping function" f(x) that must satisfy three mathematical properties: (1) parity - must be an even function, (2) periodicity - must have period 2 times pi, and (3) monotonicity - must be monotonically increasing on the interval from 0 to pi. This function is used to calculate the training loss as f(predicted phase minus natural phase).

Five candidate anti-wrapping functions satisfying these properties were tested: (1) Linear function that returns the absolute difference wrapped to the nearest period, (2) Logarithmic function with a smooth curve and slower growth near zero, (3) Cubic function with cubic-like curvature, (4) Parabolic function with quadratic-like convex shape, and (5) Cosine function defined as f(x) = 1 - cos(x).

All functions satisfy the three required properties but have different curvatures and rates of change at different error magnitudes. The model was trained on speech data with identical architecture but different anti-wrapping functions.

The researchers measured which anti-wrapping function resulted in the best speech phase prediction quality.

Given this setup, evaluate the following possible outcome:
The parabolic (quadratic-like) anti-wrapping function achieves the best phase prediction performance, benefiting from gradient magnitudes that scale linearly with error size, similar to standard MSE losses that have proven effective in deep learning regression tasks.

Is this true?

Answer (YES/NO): NO